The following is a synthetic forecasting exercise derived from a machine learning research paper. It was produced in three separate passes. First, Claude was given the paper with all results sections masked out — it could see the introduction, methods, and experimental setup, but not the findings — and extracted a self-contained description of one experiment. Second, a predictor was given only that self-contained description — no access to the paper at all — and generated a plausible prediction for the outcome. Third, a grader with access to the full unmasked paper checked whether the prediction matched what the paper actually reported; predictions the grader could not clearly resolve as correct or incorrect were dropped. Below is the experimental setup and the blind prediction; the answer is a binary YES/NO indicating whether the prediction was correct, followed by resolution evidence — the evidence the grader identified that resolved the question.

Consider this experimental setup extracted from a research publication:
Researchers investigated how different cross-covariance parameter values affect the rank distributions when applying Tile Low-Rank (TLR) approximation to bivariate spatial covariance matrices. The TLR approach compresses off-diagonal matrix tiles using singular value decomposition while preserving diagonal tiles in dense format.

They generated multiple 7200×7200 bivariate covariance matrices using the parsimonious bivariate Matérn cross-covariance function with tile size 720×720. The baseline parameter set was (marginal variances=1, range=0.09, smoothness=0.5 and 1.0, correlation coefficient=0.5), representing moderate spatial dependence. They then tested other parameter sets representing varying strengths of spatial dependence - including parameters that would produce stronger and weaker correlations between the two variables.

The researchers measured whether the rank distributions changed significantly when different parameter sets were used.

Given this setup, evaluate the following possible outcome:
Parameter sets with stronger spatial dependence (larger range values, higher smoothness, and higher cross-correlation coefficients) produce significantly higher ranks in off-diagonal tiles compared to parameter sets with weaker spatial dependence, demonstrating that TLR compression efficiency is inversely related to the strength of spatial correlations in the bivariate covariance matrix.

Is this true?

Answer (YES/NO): NO